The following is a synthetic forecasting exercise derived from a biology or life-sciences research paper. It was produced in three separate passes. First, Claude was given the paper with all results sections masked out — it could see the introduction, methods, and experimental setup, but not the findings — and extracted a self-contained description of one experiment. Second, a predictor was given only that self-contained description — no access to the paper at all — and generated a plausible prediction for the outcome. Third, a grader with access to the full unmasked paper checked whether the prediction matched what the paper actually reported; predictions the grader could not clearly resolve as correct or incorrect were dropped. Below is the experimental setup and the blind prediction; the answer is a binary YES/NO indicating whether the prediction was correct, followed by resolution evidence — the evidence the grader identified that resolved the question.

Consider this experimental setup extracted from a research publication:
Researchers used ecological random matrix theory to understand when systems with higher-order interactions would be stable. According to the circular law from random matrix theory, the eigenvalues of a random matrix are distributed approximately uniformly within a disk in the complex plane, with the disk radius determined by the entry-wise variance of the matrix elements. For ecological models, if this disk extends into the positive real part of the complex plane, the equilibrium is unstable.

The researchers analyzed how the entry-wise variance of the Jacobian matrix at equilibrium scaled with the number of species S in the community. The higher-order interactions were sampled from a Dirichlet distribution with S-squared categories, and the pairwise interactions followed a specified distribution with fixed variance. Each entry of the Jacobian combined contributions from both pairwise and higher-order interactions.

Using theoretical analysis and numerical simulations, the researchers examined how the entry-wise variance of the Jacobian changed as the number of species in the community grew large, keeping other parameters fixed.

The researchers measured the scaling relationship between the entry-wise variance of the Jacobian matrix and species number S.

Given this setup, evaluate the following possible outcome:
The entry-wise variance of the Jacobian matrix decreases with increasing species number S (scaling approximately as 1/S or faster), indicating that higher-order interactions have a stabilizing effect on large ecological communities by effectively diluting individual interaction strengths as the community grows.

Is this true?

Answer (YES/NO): NO